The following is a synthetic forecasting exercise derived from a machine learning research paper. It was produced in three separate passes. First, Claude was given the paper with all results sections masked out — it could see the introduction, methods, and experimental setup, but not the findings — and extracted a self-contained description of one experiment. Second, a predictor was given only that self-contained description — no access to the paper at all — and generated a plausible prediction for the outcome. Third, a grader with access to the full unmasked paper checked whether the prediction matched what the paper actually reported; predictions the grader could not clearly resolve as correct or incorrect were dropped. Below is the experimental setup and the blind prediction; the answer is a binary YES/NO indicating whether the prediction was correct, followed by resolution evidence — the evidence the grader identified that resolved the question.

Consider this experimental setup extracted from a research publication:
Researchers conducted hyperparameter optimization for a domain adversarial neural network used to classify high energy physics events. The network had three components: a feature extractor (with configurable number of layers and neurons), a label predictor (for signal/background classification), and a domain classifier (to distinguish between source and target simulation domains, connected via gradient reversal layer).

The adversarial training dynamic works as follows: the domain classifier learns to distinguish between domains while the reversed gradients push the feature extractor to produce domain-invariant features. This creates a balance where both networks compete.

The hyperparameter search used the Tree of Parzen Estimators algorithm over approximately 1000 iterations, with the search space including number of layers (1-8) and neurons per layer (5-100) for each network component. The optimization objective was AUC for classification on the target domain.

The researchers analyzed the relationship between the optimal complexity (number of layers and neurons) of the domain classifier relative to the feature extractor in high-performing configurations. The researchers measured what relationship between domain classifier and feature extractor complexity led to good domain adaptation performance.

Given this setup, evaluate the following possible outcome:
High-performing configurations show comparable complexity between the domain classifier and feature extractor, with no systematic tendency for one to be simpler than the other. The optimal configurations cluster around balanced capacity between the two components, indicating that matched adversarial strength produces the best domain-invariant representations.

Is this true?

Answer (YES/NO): NO